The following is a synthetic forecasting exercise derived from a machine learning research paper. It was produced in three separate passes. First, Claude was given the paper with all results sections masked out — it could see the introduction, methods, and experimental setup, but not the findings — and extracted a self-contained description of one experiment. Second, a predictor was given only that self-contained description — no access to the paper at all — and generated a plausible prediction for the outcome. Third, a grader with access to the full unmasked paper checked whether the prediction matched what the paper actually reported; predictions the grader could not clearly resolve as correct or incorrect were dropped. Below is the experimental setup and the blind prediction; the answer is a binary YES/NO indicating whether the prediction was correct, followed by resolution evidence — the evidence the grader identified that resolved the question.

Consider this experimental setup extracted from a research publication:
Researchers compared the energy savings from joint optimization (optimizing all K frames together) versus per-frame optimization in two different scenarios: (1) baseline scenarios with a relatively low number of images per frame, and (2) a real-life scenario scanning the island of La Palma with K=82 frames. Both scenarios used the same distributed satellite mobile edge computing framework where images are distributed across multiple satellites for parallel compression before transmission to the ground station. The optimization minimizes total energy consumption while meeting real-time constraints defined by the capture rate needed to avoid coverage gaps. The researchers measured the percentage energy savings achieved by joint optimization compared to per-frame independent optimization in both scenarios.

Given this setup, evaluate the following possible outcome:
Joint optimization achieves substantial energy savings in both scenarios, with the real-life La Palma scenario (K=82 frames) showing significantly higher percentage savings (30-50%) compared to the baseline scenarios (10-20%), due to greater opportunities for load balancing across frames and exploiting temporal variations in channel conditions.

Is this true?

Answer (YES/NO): NO